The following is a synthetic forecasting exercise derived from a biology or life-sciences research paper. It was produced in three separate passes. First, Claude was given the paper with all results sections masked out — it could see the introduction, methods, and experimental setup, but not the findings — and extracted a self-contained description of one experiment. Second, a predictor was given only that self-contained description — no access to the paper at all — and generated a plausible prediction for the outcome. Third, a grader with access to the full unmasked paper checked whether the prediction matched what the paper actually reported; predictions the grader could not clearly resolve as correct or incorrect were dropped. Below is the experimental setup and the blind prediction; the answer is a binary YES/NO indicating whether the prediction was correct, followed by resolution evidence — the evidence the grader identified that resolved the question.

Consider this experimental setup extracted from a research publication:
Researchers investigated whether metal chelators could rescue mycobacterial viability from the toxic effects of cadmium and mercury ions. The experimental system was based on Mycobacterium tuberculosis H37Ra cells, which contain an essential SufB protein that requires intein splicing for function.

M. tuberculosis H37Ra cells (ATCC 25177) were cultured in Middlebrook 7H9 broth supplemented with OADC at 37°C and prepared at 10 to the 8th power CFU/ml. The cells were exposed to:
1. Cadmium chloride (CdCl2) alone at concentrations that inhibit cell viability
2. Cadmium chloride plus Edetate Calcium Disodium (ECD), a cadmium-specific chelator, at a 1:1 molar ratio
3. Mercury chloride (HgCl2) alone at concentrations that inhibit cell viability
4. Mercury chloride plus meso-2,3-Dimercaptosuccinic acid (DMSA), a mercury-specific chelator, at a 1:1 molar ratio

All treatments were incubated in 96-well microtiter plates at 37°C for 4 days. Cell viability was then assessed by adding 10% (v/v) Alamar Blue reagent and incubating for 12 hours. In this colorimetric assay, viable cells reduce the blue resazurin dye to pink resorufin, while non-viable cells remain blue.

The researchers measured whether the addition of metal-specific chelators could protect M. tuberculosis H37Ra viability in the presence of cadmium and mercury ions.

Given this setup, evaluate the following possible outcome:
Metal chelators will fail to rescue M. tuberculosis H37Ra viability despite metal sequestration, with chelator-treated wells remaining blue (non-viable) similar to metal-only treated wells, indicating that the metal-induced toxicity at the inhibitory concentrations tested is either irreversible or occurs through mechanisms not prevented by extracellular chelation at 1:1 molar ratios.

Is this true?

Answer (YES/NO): NO